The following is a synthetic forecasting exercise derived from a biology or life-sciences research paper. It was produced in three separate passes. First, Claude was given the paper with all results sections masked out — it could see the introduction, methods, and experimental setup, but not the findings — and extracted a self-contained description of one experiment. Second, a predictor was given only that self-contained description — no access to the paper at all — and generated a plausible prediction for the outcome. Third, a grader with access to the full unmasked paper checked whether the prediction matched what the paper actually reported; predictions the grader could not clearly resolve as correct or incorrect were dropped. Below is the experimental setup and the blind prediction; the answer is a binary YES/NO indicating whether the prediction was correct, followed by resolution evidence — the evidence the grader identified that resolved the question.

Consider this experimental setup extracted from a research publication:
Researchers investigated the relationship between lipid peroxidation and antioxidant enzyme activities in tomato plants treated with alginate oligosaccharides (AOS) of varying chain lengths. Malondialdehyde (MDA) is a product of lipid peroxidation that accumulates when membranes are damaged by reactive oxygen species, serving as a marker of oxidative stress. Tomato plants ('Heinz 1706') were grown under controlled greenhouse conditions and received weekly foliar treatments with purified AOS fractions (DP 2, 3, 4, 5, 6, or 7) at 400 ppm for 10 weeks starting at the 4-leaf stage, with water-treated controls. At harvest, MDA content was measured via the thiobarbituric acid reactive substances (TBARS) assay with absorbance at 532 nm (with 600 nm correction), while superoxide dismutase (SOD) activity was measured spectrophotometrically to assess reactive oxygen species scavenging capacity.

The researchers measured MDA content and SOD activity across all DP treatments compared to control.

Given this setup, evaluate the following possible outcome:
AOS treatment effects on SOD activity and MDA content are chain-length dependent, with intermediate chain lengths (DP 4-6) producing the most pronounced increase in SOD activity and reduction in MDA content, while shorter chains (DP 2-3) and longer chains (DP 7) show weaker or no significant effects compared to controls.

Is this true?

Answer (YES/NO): NO